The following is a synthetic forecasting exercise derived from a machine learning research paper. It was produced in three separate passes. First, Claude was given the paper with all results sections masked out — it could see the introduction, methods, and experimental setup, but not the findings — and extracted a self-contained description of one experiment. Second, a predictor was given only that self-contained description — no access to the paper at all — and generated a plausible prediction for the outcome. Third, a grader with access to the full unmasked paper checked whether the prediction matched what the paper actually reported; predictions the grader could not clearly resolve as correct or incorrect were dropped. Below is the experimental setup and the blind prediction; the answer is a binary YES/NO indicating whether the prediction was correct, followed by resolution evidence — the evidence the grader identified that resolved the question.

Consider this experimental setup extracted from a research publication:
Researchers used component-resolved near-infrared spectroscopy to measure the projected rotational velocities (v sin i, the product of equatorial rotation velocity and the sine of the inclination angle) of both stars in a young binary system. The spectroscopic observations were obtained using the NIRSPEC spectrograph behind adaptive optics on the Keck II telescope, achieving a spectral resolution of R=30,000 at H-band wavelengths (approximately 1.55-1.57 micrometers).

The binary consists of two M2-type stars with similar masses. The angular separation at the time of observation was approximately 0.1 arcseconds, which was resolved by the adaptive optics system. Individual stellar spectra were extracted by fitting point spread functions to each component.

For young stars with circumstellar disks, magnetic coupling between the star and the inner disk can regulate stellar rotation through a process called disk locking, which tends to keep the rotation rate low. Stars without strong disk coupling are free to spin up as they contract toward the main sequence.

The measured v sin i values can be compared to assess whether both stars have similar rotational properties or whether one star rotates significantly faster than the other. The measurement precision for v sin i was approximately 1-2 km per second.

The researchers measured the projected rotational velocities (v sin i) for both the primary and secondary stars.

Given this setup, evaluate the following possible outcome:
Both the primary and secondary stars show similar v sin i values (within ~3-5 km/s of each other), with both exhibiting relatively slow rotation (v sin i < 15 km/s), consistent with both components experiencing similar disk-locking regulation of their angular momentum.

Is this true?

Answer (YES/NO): NO